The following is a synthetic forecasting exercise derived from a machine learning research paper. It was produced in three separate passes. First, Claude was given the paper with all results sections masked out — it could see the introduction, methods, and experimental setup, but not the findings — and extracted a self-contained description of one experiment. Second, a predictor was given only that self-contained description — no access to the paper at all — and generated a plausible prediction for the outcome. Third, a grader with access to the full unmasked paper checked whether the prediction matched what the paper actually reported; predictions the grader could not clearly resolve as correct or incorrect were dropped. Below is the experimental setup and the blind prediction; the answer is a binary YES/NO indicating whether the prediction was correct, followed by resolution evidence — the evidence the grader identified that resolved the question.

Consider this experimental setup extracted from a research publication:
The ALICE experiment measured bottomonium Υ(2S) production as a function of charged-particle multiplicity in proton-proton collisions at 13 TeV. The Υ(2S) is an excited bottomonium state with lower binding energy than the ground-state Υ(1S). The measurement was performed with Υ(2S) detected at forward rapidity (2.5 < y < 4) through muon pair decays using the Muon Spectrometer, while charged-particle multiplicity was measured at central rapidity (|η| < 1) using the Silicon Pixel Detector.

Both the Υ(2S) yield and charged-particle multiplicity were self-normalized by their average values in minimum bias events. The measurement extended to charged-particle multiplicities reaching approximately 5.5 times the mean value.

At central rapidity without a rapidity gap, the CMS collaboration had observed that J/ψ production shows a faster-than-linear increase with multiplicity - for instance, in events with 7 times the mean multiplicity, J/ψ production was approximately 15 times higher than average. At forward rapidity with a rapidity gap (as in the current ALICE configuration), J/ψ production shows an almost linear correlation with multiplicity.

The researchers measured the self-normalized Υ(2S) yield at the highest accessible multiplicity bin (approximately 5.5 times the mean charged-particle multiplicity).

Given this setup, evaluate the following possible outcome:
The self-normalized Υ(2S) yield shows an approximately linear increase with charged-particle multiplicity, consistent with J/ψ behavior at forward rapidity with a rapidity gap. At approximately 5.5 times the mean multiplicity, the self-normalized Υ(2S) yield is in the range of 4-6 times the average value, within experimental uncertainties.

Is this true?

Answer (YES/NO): YES